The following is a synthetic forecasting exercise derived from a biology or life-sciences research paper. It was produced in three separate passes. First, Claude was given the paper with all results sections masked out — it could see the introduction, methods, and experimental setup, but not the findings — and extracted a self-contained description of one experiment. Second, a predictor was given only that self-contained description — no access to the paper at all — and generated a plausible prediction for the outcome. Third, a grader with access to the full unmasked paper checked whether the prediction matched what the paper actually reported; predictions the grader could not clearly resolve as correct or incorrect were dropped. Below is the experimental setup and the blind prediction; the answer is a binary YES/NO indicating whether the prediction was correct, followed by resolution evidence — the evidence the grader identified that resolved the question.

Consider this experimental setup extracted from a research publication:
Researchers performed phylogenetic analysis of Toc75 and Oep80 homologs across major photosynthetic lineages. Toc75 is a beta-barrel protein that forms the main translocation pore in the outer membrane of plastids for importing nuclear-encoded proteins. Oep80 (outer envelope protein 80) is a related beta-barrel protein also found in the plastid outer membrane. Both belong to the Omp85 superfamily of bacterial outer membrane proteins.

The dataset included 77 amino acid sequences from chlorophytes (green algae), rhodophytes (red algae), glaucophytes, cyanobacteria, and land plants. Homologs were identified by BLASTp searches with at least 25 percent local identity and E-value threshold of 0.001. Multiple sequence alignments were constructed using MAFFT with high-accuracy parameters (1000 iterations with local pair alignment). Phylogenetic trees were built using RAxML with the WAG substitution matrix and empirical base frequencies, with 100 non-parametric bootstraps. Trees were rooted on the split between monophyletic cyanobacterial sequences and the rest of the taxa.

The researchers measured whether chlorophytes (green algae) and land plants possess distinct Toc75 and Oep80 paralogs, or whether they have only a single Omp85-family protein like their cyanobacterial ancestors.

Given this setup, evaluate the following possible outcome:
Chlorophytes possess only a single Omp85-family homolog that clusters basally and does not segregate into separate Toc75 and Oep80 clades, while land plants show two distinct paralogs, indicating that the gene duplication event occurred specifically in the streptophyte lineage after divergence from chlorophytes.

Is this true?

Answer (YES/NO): NO